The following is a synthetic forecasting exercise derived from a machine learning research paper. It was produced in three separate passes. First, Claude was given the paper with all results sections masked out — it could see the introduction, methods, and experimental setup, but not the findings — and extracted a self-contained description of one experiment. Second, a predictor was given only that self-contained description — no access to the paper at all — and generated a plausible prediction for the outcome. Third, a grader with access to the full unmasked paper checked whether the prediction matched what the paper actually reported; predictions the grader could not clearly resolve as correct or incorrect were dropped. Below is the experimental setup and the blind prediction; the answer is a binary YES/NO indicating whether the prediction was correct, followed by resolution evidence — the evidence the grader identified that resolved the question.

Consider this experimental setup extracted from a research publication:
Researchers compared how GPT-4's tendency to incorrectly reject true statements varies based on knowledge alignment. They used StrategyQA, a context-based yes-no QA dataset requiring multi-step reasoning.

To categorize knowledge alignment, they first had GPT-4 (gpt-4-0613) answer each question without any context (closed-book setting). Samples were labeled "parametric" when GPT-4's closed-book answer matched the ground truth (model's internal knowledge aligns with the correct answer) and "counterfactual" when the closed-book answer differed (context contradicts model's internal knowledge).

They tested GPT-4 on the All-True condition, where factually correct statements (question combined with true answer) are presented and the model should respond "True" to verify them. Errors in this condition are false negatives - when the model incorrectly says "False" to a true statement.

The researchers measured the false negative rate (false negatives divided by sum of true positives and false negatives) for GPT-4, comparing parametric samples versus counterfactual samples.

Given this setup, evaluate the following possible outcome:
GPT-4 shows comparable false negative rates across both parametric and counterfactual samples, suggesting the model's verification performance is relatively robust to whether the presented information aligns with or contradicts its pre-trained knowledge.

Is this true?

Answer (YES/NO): NO